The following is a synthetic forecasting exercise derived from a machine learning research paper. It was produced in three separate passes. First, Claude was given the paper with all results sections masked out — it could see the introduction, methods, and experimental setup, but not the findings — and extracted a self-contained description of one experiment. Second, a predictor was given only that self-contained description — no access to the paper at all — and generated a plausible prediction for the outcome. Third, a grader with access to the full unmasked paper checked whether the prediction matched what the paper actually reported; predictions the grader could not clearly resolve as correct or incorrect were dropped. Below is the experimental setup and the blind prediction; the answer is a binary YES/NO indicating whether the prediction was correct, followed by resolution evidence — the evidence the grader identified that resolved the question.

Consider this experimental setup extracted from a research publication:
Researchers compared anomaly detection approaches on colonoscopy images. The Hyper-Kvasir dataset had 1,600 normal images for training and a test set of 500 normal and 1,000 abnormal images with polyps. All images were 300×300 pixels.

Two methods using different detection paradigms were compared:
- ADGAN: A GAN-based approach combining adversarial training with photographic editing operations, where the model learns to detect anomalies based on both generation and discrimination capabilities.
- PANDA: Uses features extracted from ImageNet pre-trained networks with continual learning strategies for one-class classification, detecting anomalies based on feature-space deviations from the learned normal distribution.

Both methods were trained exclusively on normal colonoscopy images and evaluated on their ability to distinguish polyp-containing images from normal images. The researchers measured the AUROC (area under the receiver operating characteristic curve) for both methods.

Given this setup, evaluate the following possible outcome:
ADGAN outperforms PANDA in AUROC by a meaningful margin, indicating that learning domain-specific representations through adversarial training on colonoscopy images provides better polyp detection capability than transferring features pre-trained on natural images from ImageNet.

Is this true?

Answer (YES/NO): NO